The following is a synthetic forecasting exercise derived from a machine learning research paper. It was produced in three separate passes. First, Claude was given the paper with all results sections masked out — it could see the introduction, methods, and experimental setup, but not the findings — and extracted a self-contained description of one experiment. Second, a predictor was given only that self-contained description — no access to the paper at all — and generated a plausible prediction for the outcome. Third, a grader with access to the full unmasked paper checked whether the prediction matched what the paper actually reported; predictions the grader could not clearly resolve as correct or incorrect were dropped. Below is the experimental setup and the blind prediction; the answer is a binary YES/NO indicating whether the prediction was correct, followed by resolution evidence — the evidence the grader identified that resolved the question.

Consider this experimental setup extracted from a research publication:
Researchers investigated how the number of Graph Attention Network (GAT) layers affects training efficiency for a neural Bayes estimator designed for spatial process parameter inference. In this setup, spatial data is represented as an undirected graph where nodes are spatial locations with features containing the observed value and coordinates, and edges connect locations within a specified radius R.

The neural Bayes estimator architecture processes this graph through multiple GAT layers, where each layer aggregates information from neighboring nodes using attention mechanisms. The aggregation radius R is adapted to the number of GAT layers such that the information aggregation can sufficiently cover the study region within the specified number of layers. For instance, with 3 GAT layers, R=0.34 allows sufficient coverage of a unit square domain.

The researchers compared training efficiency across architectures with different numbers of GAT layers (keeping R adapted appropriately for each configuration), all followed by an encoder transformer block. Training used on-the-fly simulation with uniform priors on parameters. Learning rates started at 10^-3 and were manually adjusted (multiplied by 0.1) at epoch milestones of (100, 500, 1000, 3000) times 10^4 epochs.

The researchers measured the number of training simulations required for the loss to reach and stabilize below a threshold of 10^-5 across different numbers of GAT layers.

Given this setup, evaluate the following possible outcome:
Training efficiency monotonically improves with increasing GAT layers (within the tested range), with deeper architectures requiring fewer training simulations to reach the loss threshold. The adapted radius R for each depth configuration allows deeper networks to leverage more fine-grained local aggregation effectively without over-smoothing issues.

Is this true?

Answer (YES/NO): NO